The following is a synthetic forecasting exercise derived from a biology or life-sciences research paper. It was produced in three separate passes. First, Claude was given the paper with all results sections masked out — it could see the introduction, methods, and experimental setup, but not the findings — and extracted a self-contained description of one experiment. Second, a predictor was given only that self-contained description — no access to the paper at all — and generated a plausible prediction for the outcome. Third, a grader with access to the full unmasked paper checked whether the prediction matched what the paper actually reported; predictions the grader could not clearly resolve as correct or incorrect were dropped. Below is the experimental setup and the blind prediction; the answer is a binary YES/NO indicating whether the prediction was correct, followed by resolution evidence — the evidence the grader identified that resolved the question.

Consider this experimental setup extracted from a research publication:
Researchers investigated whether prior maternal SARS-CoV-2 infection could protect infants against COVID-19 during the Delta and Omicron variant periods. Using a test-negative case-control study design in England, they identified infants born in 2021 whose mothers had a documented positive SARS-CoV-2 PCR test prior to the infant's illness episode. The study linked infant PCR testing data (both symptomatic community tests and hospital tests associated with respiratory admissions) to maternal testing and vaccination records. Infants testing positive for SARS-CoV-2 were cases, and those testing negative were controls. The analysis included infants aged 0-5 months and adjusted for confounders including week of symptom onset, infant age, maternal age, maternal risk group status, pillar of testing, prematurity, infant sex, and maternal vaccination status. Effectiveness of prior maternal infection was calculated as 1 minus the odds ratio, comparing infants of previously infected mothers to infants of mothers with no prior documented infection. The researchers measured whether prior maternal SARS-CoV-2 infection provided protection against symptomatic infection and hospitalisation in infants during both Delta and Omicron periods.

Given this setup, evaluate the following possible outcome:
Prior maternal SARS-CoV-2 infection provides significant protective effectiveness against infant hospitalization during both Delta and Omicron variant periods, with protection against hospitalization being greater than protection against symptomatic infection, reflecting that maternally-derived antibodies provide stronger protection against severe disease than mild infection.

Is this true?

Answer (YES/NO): NO